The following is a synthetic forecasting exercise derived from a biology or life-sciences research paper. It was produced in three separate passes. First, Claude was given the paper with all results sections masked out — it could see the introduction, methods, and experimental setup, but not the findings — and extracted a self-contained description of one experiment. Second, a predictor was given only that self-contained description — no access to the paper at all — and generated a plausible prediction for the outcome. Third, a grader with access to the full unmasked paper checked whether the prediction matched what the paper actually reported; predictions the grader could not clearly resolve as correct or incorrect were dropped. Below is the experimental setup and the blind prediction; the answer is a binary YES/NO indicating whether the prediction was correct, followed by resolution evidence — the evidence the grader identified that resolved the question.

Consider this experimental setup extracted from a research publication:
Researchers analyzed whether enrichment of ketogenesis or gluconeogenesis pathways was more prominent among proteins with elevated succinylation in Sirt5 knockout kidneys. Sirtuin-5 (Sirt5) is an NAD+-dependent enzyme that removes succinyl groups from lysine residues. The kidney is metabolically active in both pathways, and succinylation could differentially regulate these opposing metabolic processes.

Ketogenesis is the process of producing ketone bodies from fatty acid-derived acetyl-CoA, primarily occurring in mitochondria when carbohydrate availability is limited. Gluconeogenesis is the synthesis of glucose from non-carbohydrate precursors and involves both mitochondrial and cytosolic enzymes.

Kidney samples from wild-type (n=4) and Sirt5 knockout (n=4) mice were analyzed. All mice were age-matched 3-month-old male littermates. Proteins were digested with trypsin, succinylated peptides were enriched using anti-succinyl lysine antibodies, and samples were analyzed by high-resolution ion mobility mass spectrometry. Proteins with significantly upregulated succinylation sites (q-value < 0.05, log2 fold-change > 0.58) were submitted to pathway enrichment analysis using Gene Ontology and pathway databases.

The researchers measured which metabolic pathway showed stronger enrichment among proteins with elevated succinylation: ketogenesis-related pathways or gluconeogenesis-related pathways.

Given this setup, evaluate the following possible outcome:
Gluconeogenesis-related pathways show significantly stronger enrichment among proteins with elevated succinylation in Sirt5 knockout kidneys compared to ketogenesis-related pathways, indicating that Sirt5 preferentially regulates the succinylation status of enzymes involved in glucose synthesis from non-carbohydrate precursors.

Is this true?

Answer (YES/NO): NO